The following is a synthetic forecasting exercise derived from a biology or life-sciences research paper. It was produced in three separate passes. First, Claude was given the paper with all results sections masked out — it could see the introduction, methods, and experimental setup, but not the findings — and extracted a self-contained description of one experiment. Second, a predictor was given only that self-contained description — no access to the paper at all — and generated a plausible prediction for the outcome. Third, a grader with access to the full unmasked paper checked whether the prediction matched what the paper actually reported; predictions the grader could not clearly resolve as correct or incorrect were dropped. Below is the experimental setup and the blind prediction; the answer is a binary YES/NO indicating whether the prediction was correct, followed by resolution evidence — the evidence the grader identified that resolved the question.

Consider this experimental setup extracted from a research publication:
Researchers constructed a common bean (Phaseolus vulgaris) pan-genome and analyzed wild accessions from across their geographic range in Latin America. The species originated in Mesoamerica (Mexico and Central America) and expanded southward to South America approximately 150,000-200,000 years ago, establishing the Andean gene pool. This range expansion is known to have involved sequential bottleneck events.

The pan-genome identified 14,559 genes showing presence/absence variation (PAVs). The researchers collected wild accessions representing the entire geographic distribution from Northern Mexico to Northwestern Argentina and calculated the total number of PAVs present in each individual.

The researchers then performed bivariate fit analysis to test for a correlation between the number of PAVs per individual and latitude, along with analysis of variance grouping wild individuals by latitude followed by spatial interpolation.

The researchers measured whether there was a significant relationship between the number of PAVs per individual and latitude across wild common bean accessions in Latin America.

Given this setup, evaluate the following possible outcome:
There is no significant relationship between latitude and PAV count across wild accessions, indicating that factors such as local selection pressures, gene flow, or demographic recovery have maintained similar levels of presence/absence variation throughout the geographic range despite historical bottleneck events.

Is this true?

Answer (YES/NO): NO